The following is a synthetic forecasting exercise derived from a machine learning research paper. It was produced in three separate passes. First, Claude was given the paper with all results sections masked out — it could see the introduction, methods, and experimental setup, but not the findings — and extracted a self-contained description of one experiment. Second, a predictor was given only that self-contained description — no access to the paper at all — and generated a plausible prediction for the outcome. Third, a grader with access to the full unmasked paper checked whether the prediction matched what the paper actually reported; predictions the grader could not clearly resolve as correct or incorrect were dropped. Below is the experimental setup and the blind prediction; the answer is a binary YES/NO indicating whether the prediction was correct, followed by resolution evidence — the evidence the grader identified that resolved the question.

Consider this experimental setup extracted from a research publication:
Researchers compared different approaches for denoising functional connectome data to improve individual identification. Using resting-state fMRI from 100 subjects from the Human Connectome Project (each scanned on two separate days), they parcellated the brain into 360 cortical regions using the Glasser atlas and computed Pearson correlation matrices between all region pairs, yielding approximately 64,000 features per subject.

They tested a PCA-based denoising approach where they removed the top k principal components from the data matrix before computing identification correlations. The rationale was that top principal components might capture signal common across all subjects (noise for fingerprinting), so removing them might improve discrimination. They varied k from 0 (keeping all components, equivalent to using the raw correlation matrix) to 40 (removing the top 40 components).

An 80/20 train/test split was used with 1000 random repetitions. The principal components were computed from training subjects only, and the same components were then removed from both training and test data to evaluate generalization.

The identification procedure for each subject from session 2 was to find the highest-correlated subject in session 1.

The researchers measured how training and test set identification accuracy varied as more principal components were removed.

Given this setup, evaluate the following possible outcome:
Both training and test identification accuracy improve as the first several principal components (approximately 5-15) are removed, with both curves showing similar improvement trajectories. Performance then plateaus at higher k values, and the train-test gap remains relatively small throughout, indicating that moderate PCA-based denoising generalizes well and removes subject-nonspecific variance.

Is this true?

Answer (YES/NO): NO